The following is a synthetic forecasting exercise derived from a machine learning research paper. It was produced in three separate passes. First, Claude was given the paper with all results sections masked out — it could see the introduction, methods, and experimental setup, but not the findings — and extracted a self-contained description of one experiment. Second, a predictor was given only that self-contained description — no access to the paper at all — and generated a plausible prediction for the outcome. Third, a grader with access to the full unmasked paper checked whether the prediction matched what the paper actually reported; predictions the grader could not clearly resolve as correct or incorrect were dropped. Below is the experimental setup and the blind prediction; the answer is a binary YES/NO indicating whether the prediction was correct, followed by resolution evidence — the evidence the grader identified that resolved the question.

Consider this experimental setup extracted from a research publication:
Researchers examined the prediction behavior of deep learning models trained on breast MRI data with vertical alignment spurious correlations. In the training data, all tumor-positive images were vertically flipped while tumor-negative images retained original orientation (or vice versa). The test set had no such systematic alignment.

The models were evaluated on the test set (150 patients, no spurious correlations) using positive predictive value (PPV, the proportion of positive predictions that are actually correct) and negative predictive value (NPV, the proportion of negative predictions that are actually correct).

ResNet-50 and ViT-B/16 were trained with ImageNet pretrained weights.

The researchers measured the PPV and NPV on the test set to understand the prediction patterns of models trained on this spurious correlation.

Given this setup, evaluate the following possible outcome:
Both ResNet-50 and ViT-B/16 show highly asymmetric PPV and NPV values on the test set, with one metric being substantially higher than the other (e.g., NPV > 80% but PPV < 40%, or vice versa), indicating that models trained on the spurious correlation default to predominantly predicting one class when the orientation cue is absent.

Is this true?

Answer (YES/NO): YES